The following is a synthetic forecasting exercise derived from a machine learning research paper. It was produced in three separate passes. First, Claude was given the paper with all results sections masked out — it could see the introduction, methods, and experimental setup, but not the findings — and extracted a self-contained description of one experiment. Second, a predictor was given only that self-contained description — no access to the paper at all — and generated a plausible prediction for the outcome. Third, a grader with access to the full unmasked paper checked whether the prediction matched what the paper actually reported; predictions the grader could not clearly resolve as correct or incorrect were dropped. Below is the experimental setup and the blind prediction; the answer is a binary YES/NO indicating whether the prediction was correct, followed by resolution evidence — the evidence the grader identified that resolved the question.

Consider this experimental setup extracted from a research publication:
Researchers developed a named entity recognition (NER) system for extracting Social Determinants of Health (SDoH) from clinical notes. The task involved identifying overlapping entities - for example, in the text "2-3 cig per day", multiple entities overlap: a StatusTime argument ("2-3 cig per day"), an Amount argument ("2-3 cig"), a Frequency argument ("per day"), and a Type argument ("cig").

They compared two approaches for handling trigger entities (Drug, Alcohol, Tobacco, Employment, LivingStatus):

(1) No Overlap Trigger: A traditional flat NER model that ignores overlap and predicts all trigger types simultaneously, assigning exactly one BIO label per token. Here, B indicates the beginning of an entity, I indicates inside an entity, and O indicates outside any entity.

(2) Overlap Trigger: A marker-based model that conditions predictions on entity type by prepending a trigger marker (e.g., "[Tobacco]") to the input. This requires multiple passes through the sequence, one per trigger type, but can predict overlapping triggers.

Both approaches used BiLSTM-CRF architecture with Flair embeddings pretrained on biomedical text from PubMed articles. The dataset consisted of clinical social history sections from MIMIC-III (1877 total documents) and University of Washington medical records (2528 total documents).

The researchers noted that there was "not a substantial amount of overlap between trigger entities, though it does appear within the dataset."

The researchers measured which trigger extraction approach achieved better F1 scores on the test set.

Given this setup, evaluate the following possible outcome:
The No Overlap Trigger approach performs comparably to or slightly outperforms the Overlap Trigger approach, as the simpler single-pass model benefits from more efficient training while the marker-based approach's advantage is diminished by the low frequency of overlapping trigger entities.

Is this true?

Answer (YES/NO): NO